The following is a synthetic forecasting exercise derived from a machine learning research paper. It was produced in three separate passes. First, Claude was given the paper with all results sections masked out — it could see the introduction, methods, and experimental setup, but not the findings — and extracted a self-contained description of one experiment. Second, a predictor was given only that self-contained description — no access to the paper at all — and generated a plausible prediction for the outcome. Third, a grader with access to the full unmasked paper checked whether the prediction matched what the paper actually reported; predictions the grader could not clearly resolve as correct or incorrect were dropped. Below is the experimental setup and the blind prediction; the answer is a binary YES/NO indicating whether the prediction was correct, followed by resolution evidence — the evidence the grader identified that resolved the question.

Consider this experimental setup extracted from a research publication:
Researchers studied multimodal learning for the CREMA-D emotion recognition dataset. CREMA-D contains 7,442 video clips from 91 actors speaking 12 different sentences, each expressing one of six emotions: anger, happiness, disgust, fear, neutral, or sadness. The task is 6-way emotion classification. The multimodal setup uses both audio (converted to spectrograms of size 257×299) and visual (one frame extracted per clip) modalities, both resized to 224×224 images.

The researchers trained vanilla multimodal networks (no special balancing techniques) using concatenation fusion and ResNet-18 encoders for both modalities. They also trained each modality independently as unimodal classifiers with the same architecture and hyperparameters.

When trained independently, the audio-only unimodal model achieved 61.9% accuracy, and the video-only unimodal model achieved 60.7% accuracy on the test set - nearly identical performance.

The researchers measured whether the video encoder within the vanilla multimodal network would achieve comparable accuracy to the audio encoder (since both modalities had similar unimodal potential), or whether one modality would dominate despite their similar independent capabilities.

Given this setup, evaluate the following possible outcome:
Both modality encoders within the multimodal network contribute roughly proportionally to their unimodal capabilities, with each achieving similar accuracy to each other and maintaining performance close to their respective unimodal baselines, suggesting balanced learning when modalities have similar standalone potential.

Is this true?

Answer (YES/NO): NO